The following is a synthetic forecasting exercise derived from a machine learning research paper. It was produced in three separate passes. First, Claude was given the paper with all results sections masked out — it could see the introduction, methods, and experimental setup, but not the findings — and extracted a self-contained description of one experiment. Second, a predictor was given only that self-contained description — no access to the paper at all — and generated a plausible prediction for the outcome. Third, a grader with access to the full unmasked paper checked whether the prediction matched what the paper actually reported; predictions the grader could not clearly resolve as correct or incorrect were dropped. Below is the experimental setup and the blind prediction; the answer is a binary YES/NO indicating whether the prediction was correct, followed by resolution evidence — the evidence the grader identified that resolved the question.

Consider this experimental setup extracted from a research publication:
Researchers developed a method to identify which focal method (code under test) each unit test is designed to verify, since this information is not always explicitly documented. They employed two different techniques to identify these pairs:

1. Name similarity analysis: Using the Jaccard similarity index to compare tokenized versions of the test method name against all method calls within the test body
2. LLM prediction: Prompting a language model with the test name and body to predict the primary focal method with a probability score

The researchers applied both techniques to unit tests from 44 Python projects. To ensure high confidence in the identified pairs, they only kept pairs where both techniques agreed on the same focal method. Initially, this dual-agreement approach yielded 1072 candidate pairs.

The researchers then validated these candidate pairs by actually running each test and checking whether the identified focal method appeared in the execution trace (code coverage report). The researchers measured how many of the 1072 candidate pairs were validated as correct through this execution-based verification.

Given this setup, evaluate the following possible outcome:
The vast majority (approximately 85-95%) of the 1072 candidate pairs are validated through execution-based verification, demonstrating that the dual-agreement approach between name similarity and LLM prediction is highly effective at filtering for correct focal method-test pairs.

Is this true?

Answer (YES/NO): NO